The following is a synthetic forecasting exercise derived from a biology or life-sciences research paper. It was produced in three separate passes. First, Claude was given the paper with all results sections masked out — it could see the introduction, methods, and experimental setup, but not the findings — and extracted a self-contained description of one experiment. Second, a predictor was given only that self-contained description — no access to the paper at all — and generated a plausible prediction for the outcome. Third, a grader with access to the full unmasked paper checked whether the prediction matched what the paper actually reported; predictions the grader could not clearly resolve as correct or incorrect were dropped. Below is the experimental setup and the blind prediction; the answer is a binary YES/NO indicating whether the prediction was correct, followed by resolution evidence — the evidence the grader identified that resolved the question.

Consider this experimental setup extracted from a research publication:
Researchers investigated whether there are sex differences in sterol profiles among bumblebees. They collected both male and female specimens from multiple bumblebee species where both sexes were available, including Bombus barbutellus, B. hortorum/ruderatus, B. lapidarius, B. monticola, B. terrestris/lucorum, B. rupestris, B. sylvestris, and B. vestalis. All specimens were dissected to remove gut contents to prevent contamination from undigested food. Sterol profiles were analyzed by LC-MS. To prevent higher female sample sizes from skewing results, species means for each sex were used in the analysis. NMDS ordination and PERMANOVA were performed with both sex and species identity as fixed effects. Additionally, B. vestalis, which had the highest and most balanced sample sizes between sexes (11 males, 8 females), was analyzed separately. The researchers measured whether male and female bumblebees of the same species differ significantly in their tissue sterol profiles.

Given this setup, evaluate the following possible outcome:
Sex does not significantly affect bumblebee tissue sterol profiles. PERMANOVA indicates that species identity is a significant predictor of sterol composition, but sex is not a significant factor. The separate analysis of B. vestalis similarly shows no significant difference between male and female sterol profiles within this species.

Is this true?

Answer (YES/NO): YES